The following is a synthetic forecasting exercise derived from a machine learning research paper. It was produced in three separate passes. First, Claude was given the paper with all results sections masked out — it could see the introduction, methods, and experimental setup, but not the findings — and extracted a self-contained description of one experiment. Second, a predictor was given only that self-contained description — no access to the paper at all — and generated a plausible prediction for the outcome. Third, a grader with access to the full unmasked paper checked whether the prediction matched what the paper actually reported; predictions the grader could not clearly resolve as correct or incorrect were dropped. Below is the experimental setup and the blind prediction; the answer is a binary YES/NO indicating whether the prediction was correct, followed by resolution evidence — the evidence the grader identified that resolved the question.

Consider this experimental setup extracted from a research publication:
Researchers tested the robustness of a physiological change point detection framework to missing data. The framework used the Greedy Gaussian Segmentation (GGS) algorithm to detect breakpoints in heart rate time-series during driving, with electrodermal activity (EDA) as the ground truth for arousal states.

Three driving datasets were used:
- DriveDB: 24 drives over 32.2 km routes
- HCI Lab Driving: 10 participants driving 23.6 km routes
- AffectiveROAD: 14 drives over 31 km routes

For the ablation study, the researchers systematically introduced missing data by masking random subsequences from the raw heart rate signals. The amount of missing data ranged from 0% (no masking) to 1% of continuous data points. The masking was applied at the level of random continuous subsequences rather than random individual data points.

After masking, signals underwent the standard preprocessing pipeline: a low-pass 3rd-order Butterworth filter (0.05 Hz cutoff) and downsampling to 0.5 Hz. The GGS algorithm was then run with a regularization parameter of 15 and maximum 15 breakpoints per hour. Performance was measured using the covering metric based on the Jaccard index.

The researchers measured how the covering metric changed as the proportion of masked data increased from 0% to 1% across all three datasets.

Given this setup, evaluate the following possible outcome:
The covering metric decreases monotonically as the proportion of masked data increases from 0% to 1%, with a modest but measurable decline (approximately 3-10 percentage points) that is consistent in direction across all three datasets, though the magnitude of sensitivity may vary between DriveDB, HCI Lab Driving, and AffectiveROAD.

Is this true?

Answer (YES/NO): NO